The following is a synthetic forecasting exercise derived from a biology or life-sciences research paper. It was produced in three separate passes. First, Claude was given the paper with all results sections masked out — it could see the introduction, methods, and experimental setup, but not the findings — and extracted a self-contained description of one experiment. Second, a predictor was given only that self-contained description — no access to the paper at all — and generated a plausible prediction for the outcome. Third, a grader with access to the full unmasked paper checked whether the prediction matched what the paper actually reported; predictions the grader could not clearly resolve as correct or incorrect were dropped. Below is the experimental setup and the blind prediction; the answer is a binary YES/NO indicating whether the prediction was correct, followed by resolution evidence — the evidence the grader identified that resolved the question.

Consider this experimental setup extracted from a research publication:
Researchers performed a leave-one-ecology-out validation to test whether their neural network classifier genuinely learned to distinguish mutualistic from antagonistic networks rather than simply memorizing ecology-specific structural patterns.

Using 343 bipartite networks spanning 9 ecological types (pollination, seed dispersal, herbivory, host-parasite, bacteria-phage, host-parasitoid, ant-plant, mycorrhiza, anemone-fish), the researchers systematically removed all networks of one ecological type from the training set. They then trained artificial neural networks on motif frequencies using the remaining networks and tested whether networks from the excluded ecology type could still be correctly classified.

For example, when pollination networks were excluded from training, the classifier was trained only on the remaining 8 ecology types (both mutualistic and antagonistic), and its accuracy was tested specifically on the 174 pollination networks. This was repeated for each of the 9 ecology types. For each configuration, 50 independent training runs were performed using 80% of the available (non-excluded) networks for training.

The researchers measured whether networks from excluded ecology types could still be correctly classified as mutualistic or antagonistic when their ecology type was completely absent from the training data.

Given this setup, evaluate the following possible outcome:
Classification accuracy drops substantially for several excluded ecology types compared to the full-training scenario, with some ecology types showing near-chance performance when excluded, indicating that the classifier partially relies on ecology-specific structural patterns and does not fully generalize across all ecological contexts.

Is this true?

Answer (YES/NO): NO